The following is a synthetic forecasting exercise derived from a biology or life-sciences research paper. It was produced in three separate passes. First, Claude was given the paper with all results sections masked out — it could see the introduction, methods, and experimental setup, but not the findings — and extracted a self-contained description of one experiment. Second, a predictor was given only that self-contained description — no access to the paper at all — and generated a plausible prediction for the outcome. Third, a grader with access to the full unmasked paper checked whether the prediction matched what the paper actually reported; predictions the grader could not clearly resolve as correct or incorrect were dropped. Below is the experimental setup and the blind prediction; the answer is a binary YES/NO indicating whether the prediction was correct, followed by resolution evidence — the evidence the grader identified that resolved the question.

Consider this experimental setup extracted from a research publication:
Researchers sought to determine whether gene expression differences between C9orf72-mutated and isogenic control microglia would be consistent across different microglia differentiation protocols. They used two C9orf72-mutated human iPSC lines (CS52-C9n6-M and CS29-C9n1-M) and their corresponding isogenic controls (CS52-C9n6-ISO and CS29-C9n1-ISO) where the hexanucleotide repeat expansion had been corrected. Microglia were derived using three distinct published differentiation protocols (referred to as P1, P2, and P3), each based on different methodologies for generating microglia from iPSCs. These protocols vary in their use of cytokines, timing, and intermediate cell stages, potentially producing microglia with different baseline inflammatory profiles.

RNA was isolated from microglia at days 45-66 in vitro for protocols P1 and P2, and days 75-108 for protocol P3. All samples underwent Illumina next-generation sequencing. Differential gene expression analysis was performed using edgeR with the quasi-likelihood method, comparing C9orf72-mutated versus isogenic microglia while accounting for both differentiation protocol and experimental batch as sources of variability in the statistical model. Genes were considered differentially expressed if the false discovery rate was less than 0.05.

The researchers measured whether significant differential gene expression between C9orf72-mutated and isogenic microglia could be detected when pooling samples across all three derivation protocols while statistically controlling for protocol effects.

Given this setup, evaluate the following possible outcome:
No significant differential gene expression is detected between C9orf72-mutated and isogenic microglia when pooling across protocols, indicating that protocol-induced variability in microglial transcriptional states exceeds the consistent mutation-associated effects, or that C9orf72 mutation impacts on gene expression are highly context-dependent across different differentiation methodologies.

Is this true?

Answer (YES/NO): NO